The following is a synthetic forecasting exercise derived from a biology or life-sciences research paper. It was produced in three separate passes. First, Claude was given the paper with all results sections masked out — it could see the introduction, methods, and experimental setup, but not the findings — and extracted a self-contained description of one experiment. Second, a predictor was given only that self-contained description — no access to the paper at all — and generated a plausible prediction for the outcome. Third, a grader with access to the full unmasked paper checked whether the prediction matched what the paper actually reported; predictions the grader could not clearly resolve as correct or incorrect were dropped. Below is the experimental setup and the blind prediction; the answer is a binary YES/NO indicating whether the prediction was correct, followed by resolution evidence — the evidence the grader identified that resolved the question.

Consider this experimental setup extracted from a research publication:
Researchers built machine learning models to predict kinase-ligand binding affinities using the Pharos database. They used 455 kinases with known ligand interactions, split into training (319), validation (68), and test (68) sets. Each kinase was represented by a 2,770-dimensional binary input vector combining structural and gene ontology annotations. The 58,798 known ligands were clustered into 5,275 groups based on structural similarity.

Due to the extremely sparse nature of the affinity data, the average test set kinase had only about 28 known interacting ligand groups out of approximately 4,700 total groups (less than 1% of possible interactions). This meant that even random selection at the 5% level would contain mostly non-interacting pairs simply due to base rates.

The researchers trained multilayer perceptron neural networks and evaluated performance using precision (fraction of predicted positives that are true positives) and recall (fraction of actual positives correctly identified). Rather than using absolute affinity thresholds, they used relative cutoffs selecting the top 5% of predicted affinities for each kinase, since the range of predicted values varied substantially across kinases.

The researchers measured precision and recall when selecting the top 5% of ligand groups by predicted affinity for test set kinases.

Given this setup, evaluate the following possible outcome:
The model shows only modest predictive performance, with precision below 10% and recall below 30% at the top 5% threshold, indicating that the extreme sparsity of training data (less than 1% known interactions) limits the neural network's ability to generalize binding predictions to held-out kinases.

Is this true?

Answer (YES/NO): NO